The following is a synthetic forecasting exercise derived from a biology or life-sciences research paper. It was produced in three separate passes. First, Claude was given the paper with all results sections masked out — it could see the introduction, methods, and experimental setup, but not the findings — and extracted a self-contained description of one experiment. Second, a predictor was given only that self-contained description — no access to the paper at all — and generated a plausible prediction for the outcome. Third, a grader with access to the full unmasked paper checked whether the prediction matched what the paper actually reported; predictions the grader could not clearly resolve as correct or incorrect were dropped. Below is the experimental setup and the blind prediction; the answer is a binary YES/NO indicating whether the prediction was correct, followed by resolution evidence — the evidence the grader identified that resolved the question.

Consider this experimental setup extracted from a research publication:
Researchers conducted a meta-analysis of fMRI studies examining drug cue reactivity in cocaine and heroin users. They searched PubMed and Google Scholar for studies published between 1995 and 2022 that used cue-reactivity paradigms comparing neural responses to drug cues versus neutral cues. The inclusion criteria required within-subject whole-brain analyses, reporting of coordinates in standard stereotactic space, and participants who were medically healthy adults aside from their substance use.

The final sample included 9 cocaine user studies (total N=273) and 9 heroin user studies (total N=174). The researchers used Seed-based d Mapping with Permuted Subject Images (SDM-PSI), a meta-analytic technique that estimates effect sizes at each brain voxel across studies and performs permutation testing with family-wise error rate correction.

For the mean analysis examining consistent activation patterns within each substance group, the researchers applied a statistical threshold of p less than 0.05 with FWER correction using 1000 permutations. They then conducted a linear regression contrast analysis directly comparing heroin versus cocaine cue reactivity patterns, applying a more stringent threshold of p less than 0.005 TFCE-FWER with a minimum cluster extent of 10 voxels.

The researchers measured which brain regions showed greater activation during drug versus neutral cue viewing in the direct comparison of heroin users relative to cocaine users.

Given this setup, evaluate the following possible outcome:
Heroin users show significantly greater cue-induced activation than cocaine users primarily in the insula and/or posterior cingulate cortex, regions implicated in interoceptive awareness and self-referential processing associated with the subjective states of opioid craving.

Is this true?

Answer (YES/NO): NO